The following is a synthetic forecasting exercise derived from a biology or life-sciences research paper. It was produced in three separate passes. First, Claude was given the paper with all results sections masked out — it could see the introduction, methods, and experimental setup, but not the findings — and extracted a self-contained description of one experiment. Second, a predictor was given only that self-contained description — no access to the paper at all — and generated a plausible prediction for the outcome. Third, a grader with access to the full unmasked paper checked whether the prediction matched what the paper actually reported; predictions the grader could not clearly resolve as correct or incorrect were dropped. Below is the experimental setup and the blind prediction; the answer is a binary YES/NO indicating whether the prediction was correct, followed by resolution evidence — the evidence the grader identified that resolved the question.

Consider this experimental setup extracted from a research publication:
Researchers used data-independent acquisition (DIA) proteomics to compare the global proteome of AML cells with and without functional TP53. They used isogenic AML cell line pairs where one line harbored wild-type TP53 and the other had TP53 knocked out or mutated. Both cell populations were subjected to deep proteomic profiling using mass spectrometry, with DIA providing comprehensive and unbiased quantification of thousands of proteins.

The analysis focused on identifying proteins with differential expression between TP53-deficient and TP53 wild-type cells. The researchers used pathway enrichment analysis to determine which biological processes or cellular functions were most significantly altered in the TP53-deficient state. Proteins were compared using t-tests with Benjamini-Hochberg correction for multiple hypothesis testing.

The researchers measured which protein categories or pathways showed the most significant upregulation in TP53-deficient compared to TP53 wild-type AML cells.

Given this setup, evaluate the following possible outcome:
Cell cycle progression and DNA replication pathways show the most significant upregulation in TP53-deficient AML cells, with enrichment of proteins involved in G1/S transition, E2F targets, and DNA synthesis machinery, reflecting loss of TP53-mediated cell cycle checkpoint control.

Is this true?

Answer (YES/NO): NO